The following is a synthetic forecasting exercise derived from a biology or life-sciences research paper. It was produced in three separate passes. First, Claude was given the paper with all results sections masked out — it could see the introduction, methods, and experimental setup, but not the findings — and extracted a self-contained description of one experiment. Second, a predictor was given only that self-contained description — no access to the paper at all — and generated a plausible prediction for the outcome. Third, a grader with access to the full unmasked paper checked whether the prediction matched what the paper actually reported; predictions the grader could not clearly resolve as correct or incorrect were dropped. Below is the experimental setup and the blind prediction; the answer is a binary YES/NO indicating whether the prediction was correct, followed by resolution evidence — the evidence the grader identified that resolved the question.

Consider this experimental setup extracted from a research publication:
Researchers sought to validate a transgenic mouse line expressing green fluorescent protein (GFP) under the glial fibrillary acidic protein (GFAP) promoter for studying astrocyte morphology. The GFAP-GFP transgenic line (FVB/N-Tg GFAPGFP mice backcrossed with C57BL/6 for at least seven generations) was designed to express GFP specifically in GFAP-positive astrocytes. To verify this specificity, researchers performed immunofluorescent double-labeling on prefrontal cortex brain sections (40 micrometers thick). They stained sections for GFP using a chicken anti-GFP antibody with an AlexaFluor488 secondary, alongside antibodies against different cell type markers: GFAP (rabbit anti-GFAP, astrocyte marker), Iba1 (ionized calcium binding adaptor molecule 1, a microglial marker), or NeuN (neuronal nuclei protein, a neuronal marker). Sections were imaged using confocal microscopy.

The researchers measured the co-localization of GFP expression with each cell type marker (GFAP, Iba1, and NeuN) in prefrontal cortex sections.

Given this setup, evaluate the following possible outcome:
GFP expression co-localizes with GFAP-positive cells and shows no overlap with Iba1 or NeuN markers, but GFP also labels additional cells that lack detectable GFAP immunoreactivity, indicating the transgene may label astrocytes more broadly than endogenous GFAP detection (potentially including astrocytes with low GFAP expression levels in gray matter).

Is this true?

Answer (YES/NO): NO